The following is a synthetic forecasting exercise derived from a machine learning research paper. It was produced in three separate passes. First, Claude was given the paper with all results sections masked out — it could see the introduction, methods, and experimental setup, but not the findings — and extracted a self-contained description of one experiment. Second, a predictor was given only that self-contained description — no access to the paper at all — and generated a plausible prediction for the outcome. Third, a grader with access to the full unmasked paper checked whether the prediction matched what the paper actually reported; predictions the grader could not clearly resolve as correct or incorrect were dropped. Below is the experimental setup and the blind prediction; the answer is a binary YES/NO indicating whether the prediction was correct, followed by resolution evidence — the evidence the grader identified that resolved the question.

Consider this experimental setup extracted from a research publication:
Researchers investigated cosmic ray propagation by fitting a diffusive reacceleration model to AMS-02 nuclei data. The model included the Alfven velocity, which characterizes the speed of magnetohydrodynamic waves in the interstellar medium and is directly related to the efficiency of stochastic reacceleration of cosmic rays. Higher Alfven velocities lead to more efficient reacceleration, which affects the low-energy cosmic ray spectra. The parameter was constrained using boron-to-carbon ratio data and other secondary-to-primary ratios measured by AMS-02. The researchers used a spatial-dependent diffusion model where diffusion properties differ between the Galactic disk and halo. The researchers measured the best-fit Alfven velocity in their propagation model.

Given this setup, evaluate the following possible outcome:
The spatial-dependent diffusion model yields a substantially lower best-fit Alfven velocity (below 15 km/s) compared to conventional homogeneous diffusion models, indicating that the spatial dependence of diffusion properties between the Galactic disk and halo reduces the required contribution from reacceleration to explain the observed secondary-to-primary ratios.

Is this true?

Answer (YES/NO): NO